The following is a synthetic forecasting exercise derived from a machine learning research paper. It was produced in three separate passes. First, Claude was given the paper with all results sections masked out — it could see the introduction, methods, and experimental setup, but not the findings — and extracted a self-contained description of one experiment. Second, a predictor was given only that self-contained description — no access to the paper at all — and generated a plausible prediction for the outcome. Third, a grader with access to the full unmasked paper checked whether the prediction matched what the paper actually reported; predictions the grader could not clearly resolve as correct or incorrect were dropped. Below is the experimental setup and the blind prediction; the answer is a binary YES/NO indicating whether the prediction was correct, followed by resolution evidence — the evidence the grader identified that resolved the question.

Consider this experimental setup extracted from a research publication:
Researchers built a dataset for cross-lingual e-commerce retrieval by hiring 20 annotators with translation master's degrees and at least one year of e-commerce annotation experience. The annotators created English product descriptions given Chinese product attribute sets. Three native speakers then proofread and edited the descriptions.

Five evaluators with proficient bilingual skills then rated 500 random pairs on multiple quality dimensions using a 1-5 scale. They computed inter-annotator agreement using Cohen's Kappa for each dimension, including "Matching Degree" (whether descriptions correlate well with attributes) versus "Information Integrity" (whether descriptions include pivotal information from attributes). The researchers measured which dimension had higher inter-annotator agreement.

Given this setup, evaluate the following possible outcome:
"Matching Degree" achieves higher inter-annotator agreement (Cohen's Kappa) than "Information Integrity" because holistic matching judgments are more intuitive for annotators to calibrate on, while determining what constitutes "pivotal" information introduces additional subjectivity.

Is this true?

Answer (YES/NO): YES